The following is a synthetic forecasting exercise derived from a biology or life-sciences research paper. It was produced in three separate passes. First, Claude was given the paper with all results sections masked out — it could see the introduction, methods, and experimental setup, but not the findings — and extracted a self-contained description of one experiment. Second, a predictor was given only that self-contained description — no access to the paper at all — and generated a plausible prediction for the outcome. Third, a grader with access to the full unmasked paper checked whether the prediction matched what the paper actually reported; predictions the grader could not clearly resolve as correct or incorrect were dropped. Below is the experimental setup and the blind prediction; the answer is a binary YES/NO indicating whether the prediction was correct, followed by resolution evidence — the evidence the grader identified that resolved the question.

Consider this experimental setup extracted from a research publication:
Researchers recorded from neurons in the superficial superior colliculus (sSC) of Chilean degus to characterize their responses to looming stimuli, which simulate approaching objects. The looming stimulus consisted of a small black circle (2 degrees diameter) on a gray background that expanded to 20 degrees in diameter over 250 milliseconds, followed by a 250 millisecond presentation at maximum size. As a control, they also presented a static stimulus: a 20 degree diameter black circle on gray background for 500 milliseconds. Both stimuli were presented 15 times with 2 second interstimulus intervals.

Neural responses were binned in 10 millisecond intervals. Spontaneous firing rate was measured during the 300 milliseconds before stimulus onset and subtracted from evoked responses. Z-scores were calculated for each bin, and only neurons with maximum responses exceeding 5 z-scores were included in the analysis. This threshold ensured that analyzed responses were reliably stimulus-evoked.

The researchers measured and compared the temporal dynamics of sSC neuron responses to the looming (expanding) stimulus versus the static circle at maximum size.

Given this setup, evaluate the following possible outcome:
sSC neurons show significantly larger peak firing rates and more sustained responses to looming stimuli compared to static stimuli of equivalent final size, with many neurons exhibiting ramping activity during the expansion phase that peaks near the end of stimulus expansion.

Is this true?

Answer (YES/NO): YES